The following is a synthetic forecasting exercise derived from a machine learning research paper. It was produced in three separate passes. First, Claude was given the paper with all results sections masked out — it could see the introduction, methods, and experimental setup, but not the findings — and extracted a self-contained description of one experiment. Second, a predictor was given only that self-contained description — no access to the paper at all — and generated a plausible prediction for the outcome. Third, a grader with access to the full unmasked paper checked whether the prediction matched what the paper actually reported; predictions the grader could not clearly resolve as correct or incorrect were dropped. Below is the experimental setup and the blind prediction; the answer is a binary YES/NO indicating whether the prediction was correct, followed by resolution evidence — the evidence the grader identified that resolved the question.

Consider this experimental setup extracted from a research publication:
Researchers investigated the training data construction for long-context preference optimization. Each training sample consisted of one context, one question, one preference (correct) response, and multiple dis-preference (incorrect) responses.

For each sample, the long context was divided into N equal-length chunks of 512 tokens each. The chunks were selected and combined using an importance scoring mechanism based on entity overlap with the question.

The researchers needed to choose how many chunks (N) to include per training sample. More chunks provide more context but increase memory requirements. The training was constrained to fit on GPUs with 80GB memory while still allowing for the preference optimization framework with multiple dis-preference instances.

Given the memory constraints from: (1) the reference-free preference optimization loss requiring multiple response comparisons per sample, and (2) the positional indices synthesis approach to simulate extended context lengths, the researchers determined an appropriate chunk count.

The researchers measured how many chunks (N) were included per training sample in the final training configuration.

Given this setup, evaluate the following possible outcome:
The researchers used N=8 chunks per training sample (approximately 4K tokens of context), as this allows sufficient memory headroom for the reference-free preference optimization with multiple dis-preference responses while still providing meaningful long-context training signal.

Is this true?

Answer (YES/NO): NO